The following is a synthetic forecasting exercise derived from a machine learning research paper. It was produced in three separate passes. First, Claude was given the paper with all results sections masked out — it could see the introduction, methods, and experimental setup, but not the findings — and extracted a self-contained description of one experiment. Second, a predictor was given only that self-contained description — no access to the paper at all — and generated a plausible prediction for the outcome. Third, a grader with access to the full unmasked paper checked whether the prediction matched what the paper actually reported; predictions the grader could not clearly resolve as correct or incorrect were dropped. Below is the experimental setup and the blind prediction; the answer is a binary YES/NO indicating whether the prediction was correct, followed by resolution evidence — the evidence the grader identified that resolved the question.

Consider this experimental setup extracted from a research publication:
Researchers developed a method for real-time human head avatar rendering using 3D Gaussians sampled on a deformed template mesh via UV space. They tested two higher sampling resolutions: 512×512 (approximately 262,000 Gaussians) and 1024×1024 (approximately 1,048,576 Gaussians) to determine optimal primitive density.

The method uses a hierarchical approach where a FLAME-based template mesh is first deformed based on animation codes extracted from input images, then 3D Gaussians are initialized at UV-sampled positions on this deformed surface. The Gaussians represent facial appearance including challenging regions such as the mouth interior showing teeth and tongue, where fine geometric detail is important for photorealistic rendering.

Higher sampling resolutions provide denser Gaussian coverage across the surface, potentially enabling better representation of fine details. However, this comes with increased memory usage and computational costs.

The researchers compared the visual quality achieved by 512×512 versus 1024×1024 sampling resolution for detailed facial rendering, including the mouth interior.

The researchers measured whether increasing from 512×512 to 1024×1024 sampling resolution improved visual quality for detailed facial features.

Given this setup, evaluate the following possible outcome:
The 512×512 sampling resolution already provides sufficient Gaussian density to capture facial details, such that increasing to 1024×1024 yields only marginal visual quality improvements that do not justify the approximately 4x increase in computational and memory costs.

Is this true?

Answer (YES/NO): NO